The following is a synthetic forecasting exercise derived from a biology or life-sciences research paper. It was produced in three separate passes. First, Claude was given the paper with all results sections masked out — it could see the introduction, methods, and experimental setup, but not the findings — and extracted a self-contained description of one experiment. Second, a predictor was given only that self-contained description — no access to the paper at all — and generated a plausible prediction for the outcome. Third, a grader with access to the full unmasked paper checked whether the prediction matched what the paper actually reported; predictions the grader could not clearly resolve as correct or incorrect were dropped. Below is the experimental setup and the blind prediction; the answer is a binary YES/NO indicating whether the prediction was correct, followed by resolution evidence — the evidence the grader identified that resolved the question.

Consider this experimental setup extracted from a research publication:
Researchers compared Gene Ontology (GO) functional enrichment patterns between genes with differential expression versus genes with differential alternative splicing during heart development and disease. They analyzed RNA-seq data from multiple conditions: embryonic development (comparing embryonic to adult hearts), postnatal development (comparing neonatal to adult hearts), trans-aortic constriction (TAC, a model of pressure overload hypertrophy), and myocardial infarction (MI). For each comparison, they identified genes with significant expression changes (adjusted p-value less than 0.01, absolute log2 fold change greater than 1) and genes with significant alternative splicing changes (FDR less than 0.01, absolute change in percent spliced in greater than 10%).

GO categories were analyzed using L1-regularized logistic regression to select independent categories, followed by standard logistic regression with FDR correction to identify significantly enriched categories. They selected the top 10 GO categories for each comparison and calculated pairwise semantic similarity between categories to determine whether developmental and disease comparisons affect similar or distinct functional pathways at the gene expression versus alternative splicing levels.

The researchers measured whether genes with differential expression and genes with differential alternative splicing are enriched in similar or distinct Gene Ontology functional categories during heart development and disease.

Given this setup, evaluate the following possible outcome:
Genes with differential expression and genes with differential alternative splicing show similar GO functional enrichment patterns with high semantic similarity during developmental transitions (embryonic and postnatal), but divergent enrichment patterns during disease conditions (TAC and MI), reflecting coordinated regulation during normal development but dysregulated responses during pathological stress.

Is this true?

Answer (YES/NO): NO